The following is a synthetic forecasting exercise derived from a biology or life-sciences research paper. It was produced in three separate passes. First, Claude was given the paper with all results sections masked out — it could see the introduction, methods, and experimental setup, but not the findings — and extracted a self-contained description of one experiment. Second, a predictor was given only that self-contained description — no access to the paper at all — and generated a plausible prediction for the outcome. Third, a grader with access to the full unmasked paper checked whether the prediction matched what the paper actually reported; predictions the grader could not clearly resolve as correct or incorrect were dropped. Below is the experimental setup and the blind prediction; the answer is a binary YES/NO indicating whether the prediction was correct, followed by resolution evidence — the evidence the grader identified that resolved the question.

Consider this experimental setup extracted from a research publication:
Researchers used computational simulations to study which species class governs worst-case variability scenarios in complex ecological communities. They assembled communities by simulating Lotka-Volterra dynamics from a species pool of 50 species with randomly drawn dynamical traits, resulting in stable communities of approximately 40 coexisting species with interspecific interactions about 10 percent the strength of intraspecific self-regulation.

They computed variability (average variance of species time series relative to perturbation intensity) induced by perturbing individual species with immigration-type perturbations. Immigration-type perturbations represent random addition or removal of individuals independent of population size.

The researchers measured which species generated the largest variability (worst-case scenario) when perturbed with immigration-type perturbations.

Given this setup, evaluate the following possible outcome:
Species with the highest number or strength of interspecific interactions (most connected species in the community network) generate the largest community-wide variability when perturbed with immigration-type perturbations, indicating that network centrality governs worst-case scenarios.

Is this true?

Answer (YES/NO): NO